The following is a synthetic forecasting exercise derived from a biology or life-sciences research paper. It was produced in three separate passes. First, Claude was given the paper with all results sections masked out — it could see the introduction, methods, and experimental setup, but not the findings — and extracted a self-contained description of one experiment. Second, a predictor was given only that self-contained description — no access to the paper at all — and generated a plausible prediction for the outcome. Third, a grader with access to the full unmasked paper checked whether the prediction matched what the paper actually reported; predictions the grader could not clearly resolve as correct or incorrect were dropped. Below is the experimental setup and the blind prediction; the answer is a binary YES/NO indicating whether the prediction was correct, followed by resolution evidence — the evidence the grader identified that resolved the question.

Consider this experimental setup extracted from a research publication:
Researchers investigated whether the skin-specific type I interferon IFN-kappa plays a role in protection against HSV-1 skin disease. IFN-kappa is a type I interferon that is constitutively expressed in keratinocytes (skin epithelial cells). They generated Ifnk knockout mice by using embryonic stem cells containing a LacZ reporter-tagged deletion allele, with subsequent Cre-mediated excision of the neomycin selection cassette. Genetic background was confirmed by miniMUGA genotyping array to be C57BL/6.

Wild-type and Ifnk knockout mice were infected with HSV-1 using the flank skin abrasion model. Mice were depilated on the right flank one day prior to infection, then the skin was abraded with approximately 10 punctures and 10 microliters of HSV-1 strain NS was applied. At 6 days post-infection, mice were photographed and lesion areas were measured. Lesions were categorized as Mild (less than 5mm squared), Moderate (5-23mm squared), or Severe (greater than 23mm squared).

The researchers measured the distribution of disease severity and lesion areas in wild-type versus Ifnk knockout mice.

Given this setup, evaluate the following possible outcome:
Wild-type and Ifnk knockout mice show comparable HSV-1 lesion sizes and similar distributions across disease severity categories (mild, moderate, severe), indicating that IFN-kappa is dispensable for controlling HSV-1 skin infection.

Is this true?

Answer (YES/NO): YES